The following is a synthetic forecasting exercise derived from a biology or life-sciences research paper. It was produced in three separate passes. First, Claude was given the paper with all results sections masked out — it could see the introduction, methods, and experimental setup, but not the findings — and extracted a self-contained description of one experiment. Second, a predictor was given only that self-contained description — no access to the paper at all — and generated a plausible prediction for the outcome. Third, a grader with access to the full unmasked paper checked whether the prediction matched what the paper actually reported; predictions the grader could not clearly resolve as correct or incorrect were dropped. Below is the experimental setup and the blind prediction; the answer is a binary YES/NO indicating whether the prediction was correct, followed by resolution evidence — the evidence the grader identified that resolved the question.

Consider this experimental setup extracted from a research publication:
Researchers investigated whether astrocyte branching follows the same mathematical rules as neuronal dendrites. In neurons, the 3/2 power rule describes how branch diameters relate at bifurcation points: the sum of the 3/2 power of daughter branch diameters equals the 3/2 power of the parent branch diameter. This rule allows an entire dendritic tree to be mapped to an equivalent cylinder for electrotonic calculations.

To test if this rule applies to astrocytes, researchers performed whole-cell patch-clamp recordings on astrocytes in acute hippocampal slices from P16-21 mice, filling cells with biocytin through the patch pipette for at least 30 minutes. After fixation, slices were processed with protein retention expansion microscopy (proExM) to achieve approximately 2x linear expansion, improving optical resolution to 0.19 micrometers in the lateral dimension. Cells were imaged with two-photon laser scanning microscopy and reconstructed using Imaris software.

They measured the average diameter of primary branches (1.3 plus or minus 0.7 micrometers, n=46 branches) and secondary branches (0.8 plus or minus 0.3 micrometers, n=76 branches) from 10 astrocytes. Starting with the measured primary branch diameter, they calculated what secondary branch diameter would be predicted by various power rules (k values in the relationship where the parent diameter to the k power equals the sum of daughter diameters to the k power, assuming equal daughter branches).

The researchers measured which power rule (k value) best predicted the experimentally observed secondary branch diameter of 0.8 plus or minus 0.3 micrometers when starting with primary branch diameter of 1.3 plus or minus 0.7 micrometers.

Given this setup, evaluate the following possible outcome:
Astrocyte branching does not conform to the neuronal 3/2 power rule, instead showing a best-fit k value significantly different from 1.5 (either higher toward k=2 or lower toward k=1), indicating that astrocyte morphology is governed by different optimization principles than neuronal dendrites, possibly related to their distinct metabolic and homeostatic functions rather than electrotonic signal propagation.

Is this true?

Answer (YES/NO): NO